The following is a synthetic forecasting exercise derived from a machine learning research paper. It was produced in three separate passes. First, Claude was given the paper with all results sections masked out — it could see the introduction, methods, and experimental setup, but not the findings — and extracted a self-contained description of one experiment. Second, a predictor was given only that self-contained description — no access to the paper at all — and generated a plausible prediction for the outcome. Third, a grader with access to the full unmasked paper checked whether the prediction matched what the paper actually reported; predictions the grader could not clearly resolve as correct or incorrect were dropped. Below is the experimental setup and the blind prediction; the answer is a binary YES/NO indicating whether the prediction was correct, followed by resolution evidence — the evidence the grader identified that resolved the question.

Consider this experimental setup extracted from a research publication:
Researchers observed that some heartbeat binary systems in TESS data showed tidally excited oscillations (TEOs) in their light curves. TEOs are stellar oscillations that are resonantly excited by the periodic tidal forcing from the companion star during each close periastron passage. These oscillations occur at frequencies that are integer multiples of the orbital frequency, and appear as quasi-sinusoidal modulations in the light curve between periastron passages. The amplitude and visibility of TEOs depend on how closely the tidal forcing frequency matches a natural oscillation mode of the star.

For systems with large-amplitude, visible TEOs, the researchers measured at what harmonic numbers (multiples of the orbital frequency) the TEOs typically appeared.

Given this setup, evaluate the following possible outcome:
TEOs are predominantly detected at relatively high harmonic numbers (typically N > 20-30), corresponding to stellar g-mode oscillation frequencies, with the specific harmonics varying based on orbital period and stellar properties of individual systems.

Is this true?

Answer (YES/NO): NO